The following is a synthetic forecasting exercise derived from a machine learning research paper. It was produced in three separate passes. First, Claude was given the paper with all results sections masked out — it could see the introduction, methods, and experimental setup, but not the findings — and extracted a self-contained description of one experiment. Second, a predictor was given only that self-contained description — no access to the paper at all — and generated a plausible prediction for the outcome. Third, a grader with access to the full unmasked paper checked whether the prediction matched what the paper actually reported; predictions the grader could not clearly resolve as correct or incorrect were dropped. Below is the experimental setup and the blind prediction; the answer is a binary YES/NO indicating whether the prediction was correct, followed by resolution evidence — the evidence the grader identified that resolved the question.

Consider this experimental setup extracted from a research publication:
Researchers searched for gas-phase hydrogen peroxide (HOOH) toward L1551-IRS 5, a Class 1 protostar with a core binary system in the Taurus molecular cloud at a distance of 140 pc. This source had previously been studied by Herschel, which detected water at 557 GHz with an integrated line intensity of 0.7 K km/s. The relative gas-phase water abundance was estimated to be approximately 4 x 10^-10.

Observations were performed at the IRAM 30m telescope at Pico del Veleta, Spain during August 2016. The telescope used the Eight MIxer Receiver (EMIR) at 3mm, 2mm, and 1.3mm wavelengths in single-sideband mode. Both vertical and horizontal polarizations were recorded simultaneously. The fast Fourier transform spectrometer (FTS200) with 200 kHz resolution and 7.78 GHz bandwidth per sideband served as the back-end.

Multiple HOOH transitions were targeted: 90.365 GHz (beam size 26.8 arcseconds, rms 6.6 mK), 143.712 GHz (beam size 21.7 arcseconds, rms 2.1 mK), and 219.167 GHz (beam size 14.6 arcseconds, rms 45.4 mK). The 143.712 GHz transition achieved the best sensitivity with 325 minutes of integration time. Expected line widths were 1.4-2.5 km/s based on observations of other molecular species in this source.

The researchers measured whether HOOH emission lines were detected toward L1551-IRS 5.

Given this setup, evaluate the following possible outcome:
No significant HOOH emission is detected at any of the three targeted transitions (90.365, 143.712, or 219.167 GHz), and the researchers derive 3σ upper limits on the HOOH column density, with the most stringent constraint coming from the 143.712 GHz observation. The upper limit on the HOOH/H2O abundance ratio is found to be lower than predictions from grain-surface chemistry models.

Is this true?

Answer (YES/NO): YES